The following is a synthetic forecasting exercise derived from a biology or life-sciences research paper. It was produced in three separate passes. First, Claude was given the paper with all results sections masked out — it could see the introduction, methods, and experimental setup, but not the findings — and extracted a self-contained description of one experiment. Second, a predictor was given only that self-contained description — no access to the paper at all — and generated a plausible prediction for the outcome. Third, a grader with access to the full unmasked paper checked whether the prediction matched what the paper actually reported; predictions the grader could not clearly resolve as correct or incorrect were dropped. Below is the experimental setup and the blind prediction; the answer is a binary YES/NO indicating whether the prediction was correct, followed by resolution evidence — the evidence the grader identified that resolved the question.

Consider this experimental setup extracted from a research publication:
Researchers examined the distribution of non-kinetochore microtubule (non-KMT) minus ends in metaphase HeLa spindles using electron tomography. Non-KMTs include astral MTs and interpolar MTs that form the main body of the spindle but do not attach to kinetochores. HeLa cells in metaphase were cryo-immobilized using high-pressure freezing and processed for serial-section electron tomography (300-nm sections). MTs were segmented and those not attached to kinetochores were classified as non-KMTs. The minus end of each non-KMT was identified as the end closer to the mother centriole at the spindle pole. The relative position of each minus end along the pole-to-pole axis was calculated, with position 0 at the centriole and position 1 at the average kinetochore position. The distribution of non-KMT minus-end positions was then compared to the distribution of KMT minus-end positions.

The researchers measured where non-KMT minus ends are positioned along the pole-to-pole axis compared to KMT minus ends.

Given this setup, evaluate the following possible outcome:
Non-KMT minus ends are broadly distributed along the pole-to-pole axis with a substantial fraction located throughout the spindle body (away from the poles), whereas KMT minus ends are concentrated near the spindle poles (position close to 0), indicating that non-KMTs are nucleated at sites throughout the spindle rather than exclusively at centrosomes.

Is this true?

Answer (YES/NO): NO